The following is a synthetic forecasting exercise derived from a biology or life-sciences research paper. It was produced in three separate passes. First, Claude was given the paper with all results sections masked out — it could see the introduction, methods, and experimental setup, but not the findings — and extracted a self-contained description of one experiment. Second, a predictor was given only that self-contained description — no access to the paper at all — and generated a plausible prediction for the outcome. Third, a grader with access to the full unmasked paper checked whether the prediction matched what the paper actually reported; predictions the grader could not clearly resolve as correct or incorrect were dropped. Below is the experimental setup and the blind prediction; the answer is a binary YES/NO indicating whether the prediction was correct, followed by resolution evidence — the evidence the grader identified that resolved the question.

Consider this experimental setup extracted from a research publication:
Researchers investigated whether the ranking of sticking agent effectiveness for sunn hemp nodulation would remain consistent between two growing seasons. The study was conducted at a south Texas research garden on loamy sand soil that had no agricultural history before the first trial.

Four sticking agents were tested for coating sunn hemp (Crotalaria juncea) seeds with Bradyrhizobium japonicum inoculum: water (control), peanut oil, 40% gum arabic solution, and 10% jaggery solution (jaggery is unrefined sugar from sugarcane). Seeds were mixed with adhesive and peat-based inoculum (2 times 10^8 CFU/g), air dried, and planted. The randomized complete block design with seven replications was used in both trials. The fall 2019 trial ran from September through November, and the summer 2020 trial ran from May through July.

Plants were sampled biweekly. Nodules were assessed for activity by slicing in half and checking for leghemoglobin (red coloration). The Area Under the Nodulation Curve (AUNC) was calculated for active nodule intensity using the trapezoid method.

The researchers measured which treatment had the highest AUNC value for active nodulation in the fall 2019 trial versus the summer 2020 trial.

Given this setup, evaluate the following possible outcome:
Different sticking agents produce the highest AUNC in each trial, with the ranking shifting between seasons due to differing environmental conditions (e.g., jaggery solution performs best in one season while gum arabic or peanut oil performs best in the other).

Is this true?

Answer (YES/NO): YES